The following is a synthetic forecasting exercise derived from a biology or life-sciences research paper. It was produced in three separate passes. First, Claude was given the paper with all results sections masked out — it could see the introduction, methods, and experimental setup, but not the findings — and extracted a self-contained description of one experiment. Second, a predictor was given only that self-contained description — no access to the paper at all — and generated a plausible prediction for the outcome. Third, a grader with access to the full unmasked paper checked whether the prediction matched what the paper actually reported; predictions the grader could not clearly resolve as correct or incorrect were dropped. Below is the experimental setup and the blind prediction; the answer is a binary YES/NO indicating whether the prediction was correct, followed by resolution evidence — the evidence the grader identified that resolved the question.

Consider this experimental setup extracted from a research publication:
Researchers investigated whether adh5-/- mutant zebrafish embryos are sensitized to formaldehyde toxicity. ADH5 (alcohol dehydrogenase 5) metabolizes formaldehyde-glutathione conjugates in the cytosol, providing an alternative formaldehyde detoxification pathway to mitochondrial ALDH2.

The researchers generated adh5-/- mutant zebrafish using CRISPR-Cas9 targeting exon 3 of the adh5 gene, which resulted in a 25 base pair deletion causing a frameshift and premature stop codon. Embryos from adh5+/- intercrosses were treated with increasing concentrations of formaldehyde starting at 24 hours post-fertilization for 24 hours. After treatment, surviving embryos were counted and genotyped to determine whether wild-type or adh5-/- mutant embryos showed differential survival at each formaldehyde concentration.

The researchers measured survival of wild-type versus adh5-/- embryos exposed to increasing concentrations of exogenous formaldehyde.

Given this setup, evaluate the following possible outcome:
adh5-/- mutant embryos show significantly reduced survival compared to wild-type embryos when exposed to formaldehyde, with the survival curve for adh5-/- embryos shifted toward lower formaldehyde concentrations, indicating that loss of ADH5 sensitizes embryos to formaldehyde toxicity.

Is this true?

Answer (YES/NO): YES